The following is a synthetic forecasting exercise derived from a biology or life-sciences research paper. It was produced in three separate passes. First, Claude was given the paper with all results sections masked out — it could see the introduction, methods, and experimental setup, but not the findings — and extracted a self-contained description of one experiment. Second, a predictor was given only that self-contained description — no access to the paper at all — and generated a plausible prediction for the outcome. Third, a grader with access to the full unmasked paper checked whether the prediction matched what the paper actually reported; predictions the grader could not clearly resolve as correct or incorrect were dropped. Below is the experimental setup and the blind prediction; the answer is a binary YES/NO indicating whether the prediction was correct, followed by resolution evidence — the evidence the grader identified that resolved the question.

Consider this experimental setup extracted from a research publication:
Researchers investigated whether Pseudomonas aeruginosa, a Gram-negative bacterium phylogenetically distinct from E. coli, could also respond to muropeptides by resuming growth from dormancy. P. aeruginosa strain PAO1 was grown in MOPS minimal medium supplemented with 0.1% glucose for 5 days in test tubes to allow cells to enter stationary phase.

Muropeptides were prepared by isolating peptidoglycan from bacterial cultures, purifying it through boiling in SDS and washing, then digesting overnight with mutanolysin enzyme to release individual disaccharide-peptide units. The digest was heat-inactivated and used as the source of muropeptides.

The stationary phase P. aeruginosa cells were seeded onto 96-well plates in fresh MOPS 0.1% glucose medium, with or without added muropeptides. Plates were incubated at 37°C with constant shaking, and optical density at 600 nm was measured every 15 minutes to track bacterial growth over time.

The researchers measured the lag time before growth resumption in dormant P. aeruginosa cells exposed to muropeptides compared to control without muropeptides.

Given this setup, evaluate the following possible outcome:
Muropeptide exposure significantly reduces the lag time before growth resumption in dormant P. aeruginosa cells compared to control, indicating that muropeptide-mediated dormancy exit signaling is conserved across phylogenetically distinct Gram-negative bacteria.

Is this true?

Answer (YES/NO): YES